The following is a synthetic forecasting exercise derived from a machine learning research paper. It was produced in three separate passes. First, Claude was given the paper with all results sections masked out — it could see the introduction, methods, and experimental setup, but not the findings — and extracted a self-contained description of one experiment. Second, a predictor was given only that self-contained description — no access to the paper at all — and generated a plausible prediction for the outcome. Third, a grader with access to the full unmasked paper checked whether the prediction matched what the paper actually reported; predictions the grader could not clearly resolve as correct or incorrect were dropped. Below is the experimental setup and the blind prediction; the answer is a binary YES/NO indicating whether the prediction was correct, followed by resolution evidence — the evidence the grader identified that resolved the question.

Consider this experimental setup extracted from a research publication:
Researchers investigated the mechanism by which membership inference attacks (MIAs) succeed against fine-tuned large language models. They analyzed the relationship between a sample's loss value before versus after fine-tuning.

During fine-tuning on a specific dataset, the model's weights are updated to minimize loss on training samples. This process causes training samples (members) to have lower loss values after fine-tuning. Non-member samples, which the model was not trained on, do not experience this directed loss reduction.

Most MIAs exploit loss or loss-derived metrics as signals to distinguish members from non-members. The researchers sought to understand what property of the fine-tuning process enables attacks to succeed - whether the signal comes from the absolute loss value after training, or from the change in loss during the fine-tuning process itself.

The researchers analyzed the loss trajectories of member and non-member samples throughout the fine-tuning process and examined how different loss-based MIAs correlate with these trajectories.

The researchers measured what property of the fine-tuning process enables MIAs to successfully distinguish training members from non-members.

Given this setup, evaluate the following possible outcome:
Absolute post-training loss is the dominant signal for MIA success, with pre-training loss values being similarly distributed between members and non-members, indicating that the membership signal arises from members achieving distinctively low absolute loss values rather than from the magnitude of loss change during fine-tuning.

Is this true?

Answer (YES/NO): NO